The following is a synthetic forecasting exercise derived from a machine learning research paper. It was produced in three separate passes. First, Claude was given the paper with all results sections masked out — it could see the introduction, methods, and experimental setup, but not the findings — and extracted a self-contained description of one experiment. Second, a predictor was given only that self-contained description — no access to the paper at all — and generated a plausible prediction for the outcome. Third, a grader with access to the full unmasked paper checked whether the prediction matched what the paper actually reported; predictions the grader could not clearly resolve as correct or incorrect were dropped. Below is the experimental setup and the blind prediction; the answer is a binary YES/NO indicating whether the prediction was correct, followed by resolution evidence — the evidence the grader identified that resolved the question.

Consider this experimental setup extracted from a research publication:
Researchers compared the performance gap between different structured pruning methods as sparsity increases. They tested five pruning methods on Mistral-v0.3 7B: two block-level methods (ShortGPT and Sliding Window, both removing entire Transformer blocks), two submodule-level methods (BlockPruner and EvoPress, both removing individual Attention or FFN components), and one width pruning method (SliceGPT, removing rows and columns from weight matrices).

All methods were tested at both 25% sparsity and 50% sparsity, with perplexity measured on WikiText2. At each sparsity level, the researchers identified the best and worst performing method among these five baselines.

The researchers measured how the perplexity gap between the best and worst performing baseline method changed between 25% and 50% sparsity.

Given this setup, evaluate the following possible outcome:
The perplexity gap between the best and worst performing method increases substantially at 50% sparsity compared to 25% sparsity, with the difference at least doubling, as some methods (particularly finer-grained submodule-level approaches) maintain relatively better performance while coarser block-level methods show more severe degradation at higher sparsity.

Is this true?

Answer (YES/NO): YES